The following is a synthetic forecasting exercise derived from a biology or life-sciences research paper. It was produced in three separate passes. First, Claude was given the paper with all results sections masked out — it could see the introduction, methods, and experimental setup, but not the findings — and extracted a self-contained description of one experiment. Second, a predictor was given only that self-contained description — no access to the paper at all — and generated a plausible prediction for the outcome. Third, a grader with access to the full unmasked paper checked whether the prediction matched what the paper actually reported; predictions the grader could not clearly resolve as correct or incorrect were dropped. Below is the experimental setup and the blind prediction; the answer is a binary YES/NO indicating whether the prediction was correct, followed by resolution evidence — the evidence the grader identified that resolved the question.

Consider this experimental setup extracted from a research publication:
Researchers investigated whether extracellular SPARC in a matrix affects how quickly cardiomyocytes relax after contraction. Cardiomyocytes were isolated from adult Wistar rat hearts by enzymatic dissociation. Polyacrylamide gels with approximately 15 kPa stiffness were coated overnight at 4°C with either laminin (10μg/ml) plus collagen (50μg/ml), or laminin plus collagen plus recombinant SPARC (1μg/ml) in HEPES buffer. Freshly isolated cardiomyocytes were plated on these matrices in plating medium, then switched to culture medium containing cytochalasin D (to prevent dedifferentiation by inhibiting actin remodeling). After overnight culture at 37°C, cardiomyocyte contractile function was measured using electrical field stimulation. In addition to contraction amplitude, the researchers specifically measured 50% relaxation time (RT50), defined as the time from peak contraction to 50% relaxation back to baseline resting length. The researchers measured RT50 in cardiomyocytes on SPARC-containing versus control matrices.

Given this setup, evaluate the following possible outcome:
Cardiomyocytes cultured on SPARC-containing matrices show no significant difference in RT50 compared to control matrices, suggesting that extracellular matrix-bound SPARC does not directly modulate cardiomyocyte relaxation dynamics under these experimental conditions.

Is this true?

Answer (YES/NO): YES